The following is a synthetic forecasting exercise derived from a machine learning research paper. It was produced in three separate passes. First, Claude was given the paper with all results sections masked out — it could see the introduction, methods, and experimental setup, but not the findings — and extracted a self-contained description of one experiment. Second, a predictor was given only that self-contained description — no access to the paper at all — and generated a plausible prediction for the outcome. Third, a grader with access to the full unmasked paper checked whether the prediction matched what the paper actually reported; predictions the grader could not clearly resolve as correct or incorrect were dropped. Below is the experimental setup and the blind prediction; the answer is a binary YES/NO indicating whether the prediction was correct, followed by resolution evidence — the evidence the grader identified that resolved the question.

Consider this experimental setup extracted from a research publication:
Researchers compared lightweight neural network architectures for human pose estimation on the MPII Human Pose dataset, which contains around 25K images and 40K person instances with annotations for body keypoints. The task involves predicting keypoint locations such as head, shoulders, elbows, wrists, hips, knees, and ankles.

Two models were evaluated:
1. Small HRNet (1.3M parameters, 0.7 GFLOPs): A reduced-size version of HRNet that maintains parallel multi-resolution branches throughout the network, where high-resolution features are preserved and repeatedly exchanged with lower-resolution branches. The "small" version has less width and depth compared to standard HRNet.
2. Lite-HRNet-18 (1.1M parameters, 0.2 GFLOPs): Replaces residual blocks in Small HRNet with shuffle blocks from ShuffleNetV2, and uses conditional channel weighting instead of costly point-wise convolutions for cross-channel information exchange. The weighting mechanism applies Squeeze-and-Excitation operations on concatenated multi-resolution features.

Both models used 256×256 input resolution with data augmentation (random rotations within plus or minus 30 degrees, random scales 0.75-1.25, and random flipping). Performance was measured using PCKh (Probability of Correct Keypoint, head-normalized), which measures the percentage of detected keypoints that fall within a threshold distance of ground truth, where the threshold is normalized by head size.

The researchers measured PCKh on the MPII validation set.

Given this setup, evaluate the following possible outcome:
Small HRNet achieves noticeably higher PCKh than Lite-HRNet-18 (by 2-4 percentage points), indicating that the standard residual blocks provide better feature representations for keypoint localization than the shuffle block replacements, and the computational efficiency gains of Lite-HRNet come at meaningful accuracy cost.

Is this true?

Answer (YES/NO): NO